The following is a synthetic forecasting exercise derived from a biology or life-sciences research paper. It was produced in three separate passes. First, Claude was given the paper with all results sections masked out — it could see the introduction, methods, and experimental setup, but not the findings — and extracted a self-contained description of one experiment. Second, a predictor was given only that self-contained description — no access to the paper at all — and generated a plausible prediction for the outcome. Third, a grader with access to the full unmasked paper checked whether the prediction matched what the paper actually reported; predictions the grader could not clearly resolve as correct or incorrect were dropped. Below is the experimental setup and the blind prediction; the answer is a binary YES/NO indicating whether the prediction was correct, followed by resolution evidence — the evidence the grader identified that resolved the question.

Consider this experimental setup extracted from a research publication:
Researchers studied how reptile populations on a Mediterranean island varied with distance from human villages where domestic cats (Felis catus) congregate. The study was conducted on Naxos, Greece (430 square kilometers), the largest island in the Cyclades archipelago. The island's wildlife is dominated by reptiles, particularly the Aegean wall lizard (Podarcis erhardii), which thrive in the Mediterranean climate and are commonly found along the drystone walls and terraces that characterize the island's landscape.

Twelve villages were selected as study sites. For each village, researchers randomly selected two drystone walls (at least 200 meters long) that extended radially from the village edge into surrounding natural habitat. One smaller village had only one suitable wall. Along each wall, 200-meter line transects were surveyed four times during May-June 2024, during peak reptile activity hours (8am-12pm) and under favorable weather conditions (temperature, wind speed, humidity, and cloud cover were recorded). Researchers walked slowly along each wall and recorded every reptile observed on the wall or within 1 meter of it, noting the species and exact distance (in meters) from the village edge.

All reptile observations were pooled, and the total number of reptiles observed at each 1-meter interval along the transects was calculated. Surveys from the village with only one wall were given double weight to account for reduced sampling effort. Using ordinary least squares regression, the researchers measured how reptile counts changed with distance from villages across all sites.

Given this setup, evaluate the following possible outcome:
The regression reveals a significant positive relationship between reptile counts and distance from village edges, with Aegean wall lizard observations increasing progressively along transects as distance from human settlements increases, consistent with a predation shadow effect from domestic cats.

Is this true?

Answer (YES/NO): YES